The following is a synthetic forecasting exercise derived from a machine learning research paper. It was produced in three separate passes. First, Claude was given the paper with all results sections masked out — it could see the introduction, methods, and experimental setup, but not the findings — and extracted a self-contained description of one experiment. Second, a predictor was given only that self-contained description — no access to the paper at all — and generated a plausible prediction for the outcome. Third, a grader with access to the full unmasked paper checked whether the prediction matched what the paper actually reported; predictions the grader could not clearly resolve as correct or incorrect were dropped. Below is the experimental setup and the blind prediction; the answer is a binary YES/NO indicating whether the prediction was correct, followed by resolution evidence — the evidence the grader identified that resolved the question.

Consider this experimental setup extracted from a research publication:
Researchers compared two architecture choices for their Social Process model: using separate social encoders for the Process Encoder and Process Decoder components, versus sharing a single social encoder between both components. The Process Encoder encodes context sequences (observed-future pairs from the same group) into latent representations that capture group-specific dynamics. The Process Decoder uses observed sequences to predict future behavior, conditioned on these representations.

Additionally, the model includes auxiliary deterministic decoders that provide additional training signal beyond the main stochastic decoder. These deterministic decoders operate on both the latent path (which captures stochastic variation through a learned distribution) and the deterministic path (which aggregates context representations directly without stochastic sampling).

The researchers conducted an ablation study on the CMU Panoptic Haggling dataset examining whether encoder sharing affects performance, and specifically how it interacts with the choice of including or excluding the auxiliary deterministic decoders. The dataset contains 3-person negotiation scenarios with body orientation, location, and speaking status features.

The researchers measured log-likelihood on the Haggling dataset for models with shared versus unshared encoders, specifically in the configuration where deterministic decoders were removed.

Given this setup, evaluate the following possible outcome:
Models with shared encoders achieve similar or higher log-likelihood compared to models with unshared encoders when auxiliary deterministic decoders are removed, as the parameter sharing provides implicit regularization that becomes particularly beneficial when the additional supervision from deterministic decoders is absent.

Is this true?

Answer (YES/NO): YES